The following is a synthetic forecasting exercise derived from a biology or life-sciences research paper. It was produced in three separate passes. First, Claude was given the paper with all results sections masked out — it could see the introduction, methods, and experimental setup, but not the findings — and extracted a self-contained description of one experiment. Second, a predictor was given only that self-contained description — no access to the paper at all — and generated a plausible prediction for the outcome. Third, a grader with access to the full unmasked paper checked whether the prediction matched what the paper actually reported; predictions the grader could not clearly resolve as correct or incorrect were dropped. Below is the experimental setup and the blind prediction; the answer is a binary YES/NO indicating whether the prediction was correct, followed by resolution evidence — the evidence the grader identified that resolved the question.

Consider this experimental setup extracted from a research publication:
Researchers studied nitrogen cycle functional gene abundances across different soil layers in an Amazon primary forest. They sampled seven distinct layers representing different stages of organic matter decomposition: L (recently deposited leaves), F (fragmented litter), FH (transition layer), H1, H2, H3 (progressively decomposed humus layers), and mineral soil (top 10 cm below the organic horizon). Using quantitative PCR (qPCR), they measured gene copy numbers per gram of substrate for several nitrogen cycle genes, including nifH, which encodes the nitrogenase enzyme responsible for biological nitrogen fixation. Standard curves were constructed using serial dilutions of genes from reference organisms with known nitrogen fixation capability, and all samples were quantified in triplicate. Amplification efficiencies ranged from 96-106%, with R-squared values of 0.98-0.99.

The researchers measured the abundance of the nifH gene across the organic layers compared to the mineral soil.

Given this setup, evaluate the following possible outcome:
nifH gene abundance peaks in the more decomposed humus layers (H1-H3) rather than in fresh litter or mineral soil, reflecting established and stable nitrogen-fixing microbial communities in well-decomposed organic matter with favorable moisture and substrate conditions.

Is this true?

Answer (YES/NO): NO